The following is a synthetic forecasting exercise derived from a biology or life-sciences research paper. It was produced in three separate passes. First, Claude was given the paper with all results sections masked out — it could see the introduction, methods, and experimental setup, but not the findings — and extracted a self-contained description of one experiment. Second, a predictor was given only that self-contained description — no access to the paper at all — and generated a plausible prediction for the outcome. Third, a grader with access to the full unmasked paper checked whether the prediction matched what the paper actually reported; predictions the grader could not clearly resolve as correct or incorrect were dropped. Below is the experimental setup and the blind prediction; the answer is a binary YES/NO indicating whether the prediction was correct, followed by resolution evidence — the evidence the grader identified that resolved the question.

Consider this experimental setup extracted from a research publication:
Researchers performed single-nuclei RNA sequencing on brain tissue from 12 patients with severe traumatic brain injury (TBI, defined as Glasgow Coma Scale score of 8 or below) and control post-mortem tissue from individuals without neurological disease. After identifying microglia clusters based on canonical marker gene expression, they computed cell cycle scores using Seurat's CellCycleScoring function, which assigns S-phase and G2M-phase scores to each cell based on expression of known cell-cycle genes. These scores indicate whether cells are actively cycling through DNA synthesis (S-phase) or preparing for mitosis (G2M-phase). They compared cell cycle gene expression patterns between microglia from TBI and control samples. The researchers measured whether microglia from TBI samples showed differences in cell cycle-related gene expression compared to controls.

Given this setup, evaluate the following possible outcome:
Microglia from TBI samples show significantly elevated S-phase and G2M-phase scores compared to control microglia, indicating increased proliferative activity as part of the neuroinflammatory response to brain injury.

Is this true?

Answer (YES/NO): YES